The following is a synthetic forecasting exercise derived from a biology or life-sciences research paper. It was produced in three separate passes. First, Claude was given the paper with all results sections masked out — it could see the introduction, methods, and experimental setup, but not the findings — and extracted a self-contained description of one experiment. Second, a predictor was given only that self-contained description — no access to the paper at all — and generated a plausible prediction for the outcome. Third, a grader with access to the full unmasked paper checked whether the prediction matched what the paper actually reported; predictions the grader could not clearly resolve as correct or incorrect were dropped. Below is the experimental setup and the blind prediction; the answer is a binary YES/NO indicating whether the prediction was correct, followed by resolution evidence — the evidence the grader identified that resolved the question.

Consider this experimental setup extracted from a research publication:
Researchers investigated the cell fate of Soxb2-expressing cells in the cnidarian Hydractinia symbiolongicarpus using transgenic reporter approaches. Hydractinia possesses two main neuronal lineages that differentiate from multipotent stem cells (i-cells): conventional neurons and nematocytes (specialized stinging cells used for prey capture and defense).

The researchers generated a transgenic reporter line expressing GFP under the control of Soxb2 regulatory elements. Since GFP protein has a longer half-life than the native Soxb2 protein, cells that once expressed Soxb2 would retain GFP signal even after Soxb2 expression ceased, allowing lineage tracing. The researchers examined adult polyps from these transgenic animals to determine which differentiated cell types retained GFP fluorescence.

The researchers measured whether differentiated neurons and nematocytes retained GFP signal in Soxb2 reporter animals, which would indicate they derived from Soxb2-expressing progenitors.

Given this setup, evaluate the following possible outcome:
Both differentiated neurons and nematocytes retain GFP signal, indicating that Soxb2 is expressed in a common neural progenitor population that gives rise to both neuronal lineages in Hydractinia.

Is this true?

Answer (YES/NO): YES